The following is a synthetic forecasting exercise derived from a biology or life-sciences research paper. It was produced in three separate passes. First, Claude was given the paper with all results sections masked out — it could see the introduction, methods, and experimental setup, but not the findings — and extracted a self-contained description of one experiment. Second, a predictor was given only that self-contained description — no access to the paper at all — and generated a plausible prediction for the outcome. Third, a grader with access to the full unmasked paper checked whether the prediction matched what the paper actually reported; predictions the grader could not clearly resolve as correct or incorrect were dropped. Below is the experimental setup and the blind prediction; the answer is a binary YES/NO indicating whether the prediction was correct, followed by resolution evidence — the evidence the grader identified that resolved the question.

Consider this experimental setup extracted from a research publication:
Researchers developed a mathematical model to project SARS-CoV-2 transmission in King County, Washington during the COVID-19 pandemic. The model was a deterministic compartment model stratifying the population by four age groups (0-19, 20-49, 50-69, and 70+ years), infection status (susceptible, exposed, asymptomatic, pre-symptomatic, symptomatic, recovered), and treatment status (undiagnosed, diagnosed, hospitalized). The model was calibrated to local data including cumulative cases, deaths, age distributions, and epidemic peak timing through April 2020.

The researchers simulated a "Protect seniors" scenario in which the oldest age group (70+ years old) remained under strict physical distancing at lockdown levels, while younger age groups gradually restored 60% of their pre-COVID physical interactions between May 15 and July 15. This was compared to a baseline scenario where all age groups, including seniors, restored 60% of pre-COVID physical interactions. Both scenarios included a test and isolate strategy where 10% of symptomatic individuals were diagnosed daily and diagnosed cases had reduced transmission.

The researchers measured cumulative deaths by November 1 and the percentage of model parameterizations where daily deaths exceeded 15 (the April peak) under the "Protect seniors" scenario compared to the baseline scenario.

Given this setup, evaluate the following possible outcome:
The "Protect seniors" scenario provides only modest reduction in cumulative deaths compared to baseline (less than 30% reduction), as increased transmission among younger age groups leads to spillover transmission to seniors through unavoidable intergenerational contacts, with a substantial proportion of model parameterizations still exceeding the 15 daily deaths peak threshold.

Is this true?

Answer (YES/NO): YES